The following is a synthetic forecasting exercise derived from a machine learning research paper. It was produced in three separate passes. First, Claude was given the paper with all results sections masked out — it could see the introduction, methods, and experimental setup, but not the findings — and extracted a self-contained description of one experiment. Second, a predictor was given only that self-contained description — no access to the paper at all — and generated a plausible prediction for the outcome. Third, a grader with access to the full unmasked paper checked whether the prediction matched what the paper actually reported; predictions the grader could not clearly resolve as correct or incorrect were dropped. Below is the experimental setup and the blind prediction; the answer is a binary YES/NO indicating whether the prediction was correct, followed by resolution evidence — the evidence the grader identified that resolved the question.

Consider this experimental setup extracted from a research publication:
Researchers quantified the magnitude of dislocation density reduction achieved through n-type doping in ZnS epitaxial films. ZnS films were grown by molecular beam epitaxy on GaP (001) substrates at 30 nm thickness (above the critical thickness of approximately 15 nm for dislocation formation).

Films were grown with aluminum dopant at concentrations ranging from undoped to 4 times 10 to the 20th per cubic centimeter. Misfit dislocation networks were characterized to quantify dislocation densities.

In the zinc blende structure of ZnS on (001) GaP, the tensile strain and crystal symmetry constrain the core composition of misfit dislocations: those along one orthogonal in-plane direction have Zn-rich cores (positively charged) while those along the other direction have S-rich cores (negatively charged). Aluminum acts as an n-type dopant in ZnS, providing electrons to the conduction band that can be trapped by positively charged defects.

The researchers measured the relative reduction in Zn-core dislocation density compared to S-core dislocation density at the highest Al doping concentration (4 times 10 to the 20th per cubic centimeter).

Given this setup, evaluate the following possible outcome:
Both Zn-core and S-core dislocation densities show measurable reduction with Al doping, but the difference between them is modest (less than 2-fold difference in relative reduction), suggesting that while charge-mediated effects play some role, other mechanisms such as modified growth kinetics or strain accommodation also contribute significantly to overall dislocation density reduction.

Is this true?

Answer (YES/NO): NO